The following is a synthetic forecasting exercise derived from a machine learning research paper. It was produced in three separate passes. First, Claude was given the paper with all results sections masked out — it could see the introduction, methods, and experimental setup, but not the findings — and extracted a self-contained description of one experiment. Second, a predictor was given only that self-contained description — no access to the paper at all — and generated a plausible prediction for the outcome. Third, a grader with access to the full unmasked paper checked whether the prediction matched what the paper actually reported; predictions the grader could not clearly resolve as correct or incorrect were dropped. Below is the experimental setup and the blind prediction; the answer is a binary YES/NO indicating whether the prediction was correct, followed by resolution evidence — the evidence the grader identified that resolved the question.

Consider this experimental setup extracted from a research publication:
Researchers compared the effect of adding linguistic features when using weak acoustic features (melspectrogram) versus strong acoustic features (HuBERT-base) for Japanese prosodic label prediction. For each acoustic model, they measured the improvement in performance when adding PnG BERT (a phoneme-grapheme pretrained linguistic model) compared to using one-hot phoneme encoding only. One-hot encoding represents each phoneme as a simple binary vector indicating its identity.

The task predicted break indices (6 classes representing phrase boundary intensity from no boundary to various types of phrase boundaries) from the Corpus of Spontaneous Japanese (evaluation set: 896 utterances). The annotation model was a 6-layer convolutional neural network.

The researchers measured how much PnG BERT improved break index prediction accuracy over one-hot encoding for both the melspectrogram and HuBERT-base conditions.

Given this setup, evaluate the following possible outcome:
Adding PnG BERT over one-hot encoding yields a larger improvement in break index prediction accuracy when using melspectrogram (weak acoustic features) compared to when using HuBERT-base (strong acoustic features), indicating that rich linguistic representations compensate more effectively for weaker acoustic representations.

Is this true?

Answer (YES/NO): YES